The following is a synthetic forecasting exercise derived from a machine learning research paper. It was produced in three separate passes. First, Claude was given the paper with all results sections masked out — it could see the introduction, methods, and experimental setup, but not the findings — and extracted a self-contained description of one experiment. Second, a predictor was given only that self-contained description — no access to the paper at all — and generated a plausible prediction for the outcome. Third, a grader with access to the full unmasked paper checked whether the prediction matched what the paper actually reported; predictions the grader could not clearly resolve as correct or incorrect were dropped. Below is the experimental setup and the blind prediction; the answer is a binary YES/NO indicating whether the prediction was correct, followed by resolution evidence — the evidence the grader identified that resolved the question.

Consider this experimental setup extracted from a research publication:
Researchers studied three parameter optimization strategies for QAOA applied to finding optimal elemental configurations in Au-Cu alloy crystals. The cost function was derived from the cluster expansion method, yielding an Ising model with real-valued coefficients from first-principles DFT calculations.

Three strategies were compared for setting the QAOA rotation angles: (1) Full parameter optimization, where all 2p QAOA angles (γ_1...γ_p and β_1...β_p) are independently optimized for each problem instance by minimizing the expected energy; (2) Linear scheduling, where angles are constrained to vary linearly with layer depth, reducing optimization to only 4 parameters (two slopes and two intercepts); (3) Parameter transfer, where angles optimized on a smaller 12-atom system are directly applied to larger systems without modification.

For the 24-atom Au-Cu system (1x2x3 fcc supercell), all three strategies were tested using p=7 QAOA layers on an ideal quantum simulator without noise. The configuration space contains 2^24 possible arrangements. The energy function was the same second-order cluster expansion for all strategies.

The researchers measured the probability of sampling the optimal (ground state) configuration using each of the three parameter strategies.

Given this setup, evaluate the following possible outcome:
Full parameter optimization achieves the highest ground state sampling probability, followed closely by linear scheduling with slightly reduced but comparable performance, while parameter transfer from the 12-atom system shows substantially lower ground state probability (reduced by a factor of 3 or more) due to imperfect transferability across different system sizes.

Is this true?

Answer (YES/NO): NO